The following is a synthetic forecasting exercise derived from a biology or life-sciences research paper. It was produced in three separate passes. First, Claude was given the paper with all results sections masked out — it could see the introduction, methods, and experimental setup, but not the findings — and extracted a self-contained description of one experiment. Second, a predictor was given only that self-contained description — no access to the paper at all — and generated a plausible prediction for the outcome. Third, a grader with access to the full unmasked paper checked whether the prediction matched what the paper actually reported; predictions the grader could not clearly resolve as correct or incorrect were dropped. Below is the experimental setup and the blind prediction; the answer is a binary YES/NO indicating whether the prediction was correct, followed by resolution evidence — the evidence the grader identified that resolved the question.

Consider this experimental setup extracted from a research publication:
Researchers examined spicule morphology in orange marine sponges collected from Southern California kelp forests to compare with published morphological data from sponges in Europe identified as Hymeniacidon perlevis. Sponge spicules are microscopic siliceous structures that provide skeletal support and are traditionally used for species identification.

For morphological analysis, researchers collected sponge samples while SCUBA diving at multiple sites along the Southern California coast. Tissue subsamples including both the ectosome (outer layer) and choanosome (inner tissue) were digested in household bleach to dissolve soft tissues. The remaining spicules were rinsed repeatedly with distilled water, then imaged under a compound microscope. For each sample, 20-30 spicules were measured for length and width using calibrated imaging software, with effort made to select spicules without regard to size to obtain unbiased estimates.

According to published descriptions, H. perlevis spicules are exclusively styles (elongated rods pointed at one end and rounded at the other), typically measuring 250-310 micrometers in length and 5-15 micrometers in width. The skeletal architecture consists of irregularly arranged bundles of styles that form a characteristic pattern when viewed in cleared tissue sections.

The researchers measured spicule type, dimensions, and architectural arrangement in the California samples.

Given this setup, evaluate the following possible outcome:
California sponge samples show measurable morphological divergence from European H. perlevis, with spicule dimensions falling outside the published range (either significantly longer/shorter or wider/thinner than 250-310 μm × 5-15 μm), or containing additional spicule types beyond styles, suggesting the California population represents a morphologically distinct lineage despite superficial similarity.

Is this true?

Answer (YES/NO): NO